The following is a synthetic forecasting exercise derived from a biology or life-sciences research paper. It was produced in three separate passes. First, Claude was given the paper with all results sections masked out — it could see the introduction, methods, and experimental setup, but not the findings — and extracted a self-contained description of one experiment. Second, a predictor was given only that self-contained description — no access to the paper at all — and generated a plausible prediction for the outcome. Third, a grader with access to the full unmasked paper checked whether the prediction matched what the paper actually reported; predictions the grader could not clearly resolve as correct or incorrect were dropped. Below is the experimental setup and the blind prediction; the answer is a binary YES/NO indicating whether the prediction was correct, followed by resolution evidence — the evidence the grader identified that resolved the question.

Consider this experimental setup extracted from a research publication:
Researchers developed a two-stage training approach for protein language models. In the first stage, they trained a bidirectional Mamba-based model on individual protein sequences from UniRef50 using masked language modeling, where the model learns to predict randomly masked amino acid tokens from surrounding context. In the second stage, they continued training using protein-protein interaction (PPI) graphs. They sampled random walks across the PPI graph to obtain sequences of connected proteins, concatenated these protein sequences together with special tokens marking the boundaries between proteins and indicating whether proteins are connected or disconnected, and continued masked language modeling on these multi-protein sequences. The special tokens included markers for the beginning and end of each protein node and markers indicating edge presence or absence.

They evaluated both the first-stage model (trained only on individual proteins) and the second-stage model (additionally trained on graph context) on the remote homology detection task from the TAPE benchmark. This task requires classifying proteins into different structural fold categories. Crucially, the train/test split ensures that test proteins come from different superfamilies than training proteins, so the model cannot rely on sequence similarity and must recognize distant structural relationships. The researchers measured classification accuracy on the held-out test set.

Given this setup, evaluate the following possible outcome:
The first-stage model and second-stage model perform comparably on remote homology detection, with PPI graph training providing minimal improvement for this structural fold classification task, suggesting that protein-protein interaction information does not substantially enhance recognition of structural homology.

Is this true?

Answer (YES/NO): NO